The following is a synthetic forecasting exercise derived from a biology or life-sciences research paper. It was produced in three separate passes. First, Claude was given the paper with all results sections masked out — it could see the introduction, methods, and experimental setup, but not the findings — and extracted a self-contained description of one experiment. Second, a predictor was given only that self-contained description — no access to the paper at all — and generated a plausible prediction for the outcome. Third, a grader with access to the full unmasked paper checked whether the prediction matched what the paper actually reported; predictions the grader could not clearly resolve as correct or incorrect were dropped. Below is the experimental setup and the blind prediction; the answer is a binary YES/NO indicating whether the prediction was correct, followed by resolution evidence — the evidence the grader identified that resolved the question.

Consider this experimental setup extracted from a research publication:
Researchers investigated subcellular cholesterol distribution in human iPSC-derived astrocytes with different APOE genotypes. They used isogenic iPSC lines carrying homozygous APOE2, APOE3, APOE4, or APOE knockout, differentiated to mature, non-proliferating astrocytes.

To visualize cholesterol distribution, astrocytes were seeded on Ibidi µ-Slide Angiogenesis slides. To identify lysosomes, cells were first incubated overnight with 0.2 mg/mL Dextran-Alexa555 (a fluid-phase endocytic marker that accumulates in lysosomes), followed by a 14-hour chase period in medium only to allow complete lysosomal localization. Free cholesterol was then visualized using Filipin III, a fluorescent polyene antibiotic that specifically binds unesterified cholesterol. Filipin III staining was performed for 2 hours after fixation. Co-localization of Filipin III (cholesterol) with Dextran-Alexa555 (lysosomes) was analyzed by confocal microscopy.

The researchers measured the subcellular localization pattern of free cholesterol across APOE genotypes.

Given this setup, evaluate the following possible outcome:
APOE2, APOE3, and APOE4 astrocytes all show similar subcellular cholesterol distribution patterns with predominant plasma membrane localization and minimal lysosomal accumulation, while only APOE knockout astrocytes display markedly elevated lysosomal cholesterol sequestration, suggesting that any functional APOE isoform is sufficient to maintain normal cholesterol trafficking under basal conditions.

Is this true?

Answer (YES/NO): NO